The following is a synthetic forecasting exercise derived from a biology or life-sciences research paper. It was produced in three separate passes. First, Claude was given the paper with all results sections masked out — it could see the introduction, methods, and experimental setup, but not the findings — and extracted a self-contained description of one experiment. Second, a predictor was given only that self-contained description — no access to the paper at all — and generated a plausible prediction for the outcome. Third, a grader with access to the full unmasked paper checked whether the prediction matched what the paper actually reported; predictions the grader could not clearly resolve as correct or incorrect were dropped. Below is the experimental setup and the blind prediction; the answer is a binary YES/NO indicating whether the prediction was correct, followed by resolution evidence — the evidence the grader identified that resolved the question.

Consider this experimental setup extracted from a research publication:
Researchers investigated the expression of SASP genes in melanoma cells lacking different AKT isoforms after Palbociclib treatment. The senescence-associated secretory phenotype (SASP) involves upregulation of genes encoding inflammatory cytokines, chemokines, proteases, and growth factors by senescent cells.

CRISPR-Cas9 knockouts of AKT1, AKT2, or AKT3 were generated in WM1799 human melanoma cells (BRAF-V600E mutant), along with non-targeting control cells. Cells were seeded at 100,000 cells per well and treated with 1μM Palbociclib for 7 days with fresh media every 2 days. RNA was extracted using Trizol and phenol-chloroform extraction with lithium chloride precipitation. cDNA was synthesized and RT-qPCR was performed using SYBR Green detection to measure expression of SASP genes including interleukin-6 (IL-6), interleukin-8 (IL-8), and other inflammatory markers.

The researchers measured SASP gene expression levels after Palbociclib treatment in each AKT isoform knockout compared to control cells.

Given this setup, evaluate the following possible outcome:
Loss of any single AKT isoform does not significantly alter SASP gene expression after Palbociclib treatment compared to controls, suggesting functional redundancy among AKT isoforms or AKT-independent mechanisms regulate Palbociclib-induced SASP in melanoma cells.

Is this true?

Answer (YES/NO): NO